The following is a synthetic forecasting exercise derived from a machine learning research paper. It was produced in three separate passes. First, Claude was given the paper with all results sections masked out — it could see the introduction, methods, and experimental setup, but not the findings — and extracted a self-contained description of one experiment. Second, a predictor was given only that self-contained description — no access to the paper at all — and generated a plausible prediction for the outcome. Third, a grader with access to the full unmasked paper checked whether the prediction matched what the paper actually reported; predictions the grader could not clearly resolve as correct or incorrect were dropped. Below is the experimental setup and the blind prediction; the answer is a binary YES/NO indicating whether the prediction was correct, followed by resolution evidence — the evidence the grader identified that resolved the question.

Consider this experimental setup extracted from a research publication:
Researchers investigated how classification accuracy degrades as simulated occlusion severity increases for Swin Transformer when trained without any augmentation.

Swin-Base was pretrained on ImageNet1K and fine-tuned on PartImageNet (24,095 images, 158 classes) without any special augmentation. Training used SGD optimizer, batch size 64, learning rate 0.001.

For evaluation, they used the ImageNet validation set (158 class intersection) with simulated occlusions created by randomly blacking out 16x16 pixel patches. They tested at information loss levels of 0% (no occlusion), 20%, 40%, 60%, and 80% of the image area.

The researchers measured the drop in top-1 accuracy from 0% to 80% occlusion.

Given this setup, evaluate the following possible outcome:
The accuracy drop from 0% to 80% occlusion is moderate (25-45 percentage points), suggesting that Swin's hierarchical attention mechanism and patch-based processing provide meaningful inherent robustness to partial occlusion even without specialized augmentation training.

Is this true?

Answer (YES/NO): NO